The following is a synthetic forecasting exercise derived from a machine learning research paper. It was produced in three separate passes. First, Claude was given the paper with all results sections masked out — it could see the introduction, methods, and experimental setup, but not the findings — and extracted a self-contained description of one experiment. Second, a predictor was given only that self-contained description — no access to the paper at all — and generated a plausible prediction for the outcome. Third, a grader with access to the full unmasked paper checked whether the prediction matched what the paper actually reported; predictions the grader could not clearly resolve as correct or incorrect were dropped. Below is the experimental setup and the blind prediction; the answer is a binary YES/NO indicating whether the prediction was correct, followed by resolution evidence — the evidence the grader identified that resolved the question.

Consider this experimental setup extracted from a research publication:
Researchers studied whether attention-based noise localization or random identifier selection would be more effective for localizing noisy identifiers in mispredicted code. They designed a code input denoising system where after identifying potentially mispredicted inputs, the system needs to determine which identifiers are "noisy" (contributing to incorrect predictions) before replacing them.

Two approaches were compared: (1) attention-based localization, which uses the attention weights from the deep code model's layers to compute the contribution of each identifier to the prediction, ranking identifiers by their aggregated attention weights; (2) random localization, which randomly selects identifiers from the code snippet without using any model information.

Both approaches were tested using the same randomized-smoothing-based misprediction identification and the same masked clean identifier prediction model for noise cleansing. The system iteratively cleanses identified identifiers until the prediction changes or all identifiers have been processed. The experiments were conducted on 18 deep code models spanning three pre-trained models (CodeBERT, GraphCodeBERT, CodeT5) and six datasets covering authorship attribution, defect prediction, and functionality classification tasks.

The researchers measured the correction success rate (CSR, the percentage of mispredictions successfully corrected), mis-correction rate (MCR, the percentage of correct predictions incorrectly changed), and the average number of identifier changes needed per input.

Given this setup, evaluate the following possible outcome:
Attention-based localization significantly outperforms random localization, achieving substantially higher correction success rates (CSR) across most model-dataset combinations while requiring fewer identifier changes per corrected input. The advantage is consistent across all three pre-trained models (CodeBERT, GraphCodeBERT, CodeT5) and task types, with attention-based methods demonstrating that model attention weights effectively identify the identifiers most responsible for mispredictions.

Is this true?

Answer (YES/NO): YES